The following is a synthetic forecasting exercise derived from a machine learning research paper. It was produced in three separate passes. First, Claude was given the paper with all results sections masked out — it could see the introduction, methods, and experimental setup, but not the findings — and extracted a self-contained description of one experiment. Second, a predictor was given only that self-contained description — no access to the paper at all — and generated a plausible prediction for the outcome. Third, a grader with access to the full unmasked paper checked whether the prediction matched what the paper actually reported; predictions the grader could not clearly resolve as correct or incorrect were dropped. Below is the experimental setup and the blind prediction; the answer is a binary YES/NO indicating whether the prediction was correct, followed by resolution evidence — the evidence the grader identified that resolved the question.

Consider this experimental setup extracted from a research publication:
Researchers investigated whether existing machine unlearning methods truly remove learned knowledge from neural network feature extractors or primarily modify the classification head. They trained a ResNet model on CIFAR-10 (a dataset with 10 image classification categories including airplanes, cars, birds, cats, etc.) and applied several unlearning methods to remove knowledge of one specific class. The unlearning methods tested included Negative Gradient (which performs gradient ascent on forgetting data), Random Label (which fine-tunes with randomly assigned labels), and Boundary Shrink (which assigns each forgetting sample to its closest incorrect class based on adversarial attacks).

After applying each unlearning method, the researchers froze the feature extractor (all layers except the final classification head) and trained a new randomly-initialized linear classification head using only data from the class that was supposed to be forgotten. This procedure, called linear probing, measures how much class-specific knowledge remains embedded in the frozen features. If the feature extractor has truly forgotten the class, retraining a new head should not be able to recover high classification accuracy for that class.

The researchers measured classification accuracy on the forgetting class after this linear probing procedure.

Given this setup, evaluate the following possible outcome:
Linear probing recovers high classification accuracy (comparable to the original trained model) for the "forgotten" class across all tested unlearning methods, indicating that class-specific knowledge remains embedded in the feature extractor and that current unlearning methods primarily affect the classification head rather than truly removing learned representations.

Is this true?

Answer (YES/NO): YES